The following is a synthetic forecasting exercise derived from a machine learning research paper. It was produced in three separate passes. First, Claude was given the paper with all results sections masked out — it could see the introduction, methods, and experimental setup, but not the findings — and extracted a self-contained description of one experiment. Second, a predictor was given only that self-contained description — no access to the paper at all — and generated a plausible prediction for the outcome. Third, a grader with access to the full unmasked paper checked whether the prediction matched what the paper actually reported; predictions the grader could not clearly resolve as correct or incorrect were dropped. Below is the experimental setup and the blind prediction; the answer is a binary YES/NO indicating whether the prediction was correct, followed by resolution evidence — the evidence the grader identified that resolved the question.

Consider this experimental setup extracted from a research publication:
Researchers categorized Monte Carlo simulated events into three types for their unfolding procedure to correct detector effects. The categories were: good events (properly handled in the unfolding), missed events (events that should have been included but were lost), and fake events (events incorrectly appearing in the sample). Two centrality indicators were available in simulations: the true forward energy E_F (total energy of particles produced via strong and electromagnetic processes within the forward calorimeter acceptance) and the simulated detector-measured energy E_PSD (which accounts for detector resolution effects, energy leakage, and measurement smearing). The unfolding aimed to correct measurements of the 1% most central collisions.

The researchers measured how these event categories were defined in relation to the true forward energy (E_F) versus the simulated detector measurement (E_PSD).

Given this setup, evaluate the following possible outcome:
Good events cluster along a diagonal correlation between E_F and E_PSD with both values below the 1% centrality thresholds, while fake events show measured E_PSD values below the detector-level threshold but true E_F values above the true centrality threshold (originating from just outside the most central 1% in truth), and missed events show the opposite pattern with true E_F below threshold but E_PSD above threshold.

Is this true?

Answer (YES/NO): YES